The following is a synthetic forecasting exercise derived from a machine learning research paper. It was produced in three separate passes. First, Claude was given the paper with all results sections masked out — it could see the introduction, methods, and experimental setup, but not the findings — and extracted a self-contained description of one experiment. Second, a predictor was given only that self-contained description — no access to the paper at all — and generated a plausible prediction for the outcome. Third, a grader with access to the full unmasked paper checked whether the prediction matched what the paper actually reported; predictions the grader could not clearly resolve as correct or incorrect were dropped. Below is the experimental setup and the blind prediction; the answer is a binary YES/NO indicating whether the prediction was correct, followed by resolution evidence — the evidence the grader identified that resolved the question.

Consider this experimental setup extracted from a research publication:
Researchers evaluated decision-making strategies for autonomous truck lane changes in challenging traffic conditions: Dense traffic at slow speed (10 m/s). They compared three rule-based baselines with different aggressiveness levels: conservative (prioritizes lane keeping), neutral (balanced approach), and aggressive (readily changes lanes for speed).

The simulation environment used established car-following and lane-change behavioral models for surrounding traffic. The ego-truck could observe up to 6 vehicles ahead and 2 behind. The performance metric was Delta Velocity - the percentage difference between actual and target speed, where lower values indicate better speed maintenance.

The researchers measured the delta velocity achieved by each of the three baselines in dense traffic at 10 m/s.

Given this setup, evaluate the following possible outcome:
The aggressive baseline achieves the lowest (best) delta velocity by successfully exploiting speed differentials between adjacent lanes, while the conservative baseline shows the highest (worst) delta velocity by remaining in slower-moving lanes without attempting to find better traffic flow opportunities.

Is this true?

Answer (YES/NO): YES